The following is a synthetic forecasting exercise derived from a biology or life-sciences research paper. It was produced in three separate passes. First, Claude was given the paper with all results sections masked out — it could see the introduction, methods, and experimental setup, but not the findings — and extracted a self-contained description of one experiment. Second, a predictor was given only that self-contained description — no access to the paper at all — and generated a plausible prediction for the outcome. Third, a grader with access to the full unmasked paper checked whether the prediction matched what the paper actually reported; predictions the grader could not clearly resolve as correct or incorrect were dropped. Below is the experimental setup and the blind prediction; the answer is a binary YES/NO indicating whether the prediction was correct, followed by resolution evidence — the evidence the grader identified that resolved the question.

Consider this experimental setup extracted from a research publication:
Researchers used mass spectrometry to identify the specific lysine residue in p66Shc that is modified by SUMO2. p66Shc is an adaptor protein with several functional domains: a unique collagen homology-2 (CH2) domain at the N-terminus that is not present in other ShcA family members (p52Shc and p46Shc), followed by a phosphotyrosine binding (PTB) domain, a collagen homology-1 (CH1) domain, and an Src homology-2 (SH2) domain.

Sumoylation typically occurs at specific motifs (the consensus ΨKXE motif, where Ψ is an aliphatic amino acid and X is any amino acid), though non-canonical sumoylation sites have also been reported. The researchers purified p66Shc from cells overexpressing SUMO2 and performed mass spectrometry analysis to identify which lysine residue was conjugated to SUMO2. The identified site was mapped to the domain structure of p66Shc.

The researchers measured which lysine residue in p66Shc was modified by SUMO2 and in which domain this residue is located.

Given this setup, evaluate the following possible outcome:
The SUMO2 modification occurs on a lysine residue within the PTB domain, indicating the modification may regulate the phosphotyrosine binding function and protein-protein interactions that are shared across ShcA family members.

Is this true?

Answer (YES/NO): NO